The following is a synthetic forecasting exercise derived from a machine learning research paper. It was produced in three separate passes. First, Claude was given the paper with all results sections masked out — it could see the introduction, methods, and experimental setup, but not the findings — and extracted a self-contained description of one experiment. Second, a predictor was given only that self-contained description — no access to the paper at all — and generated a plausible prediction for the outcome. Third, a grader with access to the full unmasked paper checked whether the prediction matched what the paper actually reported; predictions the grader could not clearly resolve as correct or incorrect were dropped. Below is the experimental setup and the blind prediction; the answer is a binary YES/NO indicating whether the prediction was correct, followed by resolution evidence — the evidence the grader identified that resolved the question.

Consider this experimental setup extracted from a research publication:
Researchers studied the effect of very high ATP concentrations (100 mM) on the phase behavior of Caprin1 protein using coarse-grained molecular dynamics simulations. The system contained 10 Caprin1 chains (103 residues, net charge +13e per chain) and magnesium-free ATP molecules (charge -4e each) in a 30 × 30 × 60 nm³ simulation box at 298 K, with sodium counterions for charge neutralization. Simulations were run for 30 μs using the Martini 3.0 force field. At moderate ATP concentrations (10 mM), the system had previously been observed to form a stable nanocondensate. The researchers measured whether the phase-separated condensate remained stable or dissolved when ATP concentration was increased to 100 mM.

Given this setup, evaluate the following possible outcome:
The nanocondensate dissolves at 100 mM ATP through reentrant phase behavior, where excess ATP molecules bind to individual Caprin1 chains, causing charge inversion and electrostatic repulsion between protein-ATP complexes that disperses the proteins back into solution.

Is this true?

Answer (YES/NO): NO